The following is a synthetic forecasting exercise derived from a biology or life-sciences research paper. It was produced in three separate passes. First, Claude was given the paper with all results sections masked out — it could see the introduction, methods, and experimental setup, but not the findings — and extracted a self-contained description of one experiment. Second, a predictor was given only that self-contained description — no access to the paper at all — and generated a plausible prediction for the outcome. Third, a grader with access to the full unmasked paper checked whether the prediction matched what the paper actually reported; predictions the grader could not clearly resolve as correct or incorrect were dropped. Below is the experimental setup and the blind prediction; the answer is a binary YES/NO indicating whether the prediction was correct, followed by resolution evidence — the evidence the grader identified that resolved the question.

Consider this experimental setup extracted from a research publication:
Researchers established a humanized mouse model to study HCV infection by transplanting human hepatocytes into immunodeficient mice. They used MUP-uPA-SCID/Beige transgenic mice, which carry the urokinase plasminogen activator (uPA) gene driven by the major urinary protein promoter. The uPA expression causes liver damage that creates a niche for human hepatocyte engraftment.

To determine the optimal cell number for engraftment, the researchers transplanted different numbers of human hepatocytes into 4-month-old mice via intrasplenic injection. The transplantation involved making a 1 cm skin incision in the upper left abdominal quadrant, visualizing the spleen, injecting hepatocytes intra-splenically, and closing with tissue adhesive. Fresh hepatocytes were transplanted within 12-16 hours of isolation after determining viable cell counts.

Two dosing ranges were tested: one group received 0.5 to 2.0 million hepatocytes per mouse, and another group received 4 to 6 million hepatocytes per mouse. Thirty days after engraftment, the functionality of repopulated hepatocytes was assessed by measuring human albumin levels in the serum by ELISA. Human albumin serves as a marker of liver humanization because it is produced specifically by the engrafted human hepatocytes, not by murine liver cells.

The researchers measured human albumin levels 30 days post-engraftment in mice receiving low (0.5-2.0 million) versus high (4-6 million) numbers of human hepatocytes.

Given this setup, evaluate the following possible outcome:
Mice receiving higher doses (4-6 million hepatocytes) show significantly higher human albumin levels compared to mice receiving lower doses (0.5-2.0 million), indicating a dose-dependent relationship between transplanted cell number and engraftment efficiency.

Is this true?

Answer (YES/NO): YES